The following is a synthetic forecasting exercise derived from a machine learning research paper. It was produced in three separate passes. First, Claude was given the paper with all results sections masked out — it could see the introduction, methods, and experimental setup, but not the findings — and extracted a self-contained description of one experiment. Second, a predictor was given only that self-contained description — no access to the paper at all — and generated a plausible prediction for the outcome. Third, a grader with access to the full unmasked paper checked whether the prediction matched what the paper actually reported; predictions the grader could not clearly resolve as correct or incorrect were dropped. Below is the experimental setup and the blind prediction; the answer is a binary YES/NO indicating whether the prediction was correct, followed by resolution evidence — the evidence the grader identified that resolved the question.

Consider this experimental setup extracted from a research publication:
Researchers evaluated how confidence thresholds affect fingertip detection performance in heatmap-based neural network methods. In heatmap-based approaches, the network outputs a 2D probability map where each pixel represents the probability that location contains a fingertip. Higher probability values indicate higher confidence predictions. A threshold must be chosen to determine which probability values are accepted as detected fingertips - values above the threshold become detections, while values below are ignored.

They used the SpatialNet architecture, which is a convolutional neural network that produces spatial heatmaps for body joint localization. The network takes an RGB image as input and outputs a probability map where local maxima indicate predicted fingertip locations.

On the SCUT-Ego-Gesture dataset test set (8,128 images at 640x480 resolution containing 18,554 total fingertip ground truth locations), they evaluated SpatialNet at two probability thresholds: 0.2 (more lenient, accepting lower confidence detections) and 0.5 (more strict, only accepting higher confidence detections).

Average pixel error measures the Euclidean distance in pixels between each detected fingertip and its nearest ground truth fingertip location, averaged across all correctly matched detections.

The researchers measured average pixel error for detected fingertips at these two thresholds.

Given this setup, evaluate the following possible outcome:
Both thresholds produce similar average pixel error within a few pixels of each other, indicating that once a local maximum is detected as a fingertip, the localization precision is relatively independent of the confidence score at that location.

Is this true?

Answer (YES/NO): NO